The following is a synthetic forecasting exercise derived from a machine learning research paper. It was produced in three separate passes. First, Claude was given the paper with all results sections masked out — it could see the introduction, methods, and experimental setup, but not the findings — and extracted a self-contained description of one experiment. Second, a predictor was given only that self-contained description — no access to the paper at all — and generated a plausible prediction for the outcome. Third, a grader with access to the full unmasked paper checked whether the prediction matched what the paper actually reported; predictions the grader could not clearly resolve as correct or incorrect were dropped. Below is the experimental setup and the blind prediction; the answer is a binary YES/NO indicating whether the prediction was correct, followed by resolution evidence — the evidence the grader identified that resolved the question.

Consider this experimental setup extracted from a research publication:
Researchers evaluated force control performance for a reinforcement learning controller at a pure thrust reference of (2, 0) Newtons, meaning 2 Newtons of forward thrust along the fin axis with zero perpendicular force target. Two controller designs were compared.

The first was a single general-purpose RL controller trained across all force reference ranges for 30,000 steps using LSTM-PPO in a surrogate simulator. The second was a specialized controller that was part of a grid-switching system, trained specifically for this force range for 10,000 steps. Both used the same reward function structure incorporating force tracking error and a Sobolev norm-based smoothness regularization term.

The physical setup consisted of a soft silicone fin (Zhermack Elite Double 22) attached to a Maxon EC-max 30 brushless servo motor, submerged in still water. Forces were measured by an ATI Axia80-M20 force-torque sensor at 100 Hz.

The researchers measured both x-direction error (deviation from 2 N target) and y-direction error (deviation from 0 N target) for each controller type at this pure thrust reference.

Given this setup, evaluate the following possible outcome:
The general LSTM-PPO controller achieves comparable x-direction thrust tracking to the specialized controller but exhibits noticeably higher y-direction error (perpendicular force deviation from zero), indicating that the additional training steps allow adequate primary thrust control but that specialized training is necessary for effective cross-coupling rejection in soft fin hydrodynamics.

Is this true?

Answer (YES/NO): NO